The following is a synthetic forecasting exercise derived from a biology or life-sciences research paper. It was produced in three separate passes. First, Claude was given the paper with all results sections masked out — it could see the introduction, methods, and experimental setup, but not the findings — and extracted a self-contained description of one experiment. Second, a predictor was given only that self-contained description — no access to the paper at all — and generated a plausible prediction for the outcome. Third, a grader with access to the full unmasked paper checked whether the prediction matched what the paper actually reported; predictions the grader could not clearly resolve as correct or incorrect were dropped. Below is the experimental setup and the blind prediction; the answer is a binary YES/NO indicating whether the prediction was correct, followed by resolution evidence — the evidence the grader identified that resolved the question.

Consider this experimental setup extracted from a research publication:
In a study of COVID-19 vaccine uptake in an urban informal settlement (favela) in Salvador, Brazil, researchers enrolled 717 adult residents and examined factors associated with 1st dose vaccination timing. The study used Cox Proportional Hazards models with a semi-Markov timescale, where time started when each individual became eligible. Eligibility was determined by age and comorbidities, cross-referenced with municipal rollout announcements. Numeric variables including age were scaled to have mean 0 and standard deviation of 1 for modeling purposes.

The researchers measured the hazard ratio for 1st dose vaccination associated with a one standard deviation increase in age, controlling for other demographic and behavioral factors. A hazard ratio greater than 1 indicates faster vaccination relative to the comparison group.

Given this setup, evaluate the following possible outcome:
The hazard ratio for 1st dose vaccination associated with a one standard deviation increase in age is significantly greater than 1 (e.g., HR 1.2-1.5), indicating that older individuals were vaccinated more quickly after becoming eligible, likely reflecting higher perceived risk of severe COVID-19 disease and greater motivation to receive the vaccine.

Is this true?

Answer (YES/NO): YES